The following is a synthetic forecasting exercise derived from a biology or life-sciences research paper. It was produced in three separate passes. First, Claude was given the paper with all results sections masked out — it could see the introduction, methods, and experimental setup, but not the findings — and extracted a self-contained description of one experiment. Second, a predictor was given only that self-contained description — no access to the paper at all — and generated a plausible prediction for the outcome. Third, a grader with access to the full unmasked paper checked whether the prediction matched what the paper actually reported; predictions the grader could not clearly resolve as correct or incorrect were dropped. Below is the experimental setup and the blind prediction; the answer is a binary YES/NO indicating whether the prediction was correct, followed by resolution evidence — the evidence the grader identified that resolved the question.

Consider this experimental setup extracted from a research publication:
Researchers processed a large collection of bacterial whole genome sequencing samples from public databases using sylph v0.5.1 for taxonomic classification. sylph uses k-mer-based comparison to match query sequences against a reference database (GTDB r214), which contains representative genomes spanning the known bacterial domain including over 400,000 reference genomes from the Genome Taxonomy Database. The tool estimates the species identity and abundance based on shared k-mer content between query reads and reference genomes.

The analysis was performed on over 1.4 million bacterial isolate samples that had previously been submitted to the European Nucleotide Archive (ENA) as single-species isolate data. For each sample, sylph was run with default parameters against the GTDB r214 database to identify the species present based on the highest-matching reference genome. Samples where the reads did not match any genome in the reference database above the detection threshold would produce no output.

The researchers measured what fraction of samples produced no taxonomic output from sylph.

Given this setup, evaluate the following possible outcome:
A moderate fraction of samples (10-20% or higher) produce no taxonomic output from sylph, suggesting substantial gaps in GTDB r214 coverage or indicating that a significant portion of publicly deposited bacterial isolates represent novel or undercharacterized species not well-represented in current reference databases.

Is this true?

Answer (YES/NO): NO